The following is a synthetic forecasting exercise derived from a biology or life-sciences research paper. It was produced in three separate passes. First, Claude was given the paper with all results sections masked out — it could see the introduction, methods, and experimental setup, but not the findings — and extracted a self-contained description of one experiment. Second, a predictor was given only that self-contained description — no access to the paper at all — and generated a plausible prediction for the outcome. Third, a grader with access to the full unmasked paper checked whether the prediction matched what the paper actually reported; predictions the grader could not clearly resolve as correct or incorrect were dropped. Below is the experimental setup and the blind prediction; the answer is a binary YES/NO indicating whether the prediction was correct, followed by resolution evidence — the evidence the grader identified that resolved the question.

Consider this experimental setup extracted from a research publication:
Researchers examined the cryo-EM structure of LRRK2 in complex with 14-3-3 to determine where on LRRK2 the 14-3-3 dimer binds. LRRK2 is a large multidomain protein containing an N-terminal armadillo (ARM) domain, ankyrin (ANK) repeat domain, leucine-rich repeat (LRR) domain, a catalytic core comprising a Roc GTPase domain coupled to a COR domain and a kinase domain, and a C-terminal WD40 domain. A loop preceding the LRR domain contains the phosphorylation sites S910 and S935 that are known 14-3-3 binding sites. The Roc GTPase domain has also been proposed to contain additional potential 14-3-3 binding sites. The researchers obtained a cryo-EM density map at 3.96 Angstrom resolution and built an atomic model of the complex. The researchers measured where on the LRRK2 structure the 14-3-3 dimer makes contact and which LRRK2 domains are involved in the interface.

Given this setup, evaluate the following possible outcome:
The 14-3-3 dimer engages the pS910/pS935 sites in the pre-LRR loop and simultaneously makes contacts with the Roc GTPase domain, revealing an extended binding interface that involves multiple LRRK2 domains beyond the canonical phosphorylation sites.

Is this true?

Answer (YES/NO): NO